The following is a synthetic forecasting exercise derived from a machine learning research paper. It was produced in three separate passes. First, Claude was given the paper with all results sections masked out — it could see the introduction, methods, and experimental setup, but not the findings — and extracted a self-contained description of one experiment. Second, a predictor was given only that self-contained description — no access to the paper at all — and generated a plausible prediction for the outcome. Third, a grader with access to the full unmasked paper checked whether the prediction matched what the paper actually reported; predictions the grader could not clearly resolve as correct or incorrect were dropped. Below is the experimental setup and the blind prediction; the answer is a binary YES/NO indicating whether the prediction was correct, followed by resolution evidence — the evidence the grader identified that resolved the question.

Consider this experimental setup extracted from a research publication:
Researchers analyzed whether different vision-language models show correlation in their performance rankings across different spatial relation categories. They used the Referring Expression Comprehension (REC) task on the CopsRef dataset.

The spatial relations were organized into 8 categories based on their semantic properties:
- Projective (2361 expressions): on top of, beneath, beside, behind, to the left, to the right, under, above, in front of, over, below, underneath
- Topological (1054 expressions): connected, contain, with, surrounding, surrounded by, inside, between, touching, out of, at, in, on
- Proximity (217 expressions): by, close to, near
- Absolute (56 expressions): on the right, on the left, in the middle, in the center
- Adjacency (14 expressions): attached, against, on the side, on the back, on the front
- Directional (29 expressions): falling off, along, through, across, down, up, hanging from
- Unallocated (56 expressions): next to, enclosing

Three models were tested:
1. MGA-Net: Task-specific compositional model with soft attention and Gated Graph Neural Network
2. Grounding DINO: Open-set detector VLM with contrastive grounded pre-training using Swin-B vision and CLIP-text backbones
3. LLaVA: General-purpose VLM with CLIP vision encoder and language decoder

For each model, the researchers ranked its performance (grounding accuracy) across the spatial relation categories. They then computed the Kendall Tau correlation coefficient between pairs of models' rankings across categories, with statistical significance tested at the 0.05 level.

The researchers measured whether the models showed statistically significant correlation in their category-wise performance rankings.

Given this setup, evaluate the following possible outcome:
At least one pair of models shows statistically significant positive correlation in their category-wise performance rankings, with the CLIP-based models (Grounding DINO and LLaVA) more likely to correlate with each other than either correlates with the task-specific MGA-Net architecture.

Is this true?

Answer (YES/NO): YES